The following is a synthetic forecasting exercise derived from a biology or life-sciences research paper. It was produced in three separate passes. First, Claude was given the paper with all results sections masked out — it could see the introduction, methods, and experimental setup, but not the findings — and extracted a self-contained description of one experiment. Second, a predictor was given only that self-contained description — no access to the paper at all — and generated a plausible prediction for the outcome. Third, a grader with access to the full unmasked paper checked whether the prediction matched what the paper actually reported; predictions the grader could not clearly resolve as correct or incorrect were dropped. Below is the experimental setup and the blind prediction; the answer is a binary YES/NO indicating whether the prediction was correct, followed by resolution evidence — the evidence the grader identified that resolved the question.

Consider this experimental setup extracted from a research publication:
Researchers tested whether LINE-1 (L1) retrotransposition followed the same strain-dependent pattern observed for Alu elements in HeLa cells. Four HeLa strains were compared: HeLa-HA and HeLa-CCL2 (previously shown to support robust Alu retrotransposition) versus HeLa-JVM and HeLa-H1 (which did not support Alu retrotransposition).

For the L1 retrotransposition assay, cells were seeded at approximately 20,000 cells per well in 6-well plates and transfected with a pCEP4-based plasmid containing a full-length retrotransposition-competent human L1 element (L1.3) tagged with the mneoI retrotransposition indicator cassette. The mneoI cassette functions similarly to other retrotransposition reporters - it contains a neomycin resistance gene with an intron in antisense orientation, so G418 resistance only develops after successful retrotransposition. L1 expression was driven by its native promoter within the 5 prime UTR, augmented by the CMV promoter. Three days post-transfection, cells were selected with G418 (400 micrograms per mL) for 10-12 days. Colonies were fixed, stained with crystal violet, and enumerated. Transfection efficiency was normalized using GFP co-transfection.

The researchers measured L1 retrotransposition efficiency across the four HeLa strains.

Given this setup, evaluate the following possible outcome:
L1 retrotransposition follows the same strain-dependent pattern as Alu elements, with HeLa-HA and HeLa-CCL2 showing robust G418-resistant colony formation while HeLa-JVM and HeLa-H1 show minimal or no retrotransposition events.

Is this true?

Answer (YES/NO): NO